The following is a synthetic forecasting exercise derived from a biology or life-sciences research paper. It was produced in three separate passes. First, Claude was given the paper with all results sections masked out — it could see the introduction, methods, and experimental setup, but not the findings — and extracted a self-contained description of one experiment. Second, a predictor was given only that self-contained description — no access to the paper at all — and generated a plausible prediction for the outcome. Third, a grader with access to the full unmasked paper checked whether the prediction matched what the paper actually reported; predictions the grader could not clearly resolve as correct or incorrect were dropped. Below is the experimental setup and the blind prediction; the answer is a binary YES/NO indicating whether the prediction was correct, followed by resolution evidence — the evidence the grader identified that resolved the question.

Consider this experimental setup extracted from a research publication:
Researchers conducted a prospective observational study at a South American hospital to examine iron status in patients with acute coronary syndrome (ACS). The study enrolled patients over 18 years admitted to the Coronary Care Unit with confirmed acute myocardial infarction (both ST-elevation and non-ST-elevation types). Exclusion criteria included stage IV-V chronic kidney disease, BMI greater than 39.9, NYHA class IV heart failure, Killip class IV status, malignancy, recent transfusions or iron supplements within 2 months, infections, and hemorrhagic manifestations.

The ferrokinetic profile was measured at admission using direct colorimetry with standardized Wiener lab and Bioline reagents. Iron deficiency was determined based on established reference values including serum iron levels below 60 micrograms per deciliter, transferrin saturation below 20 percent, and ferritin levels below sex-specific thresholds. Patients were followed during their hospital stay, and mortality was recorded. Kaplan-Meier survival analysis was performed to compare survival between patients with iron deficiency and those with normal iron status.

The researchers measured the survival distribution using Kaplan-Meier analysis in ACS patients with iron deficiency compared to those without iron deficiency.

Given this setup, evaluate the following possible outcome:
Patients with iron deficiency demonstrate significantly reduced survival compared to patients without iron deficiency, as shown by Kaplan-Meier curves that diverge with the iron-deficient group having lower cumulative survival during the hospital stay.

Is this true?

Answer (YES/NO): NO